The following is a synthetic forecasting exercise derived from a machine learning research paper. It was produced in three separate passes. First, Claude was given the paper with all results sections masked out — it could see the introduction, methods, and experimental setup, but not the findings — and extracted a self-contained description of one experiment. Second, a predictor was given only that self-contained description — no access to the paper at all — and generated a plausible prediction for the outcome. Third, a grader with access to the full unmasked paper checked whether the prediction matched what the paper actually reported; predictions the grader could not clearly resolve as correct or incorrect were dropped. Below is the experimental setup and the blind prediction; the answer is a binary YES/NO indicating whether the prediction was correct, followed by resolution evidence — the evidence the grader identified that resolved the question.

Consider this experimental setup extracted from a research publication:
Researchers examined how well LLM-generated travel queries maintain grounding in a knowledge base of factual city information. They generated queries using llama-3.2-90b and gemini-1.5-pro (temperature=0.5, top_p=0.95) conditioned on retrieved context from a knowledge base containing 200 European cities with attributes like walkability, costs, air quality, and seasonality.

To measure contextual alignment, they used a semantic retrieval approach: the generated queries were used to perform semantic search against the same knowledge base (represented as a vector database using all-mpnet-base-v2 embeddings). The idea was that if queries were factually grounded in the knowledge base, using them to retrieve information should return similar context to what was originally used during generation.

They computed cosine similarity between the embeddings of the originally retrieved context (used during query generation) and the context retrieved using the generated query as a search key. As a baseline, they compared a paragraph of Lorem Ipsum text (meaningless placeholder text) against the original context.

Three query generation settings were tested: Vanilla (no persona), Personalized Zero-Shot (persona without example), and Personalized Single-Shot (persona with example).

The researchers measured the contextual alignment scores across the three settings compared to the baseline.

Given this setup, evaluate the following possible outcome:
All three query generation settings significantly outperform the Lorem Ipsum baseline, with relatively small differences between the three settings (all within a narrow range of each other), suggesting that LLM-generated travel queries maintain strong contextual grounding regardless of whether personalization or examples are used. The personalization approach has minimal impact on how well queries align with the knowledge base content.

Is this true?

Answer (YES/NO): YES